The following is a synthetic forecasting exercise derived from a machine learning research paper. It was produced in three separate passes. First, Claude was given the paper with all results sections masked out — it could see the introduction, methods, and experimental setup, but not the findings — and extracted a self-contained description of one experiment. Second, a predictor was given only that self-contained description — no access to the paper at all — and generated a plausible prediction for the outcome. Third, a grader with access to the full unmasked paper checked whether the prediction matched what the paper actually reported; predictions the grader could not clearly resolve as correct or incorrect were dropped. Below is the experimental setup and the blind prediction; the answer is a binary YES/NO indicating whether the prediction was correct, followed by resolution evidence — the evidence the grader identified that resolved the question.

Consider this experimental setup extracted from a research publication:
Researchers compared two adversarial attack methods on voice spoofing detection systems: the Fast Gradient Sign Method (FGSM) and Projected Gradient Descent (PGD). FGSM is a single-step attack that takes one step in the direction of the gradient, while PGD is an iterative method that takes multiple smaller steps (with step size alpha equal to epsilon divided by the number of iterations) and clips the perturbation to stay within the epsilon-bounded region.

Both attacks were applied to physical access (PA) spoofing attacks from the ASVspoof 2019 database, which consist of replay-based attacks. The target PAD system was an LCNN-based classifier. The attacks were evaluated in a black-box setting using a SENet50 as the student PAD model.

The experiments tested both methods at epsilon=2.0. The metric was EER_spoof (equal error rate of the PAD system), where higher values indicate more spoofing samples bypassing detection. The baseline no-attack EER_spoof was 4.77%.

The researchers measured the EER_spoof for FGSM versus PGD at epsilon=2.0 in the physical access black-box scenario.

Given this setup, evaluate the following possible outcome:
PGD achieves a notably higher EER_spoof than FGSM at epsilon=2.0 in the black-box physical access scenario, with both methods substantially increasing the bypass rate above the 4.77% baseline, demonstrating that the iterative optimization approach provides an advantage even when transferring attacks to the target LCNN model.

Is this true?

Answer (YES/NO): NO